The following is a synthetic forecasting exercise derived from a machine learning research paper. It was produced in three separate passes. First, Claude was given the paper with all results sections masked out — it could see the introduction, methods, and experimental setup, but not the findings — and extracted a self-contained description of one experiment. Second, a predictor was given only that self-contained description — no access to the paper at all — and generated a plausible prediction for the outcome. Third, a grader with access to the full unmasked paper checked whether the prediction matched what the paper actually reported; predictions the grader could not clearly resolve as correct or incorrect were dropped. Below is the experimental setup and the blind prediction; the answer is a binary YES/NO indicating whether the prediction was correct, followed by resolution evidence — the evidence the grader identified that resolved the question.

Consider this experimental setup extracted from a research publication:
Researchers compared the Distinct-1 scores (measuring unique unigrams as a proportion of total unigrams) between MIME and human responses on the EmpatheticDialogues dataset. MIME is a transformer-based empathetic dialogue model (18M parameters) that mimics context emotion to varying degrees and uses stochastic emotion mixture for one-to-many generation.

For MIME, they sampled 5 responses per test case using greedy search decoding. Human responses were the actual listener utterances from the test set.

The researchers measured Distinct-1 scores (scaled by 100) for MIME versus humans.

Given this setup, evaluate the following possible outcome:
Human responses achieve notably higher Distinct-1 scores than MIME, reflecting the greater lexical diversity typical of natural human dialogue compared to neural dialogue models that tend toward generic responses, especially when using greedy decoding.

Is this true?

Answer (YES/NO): YES